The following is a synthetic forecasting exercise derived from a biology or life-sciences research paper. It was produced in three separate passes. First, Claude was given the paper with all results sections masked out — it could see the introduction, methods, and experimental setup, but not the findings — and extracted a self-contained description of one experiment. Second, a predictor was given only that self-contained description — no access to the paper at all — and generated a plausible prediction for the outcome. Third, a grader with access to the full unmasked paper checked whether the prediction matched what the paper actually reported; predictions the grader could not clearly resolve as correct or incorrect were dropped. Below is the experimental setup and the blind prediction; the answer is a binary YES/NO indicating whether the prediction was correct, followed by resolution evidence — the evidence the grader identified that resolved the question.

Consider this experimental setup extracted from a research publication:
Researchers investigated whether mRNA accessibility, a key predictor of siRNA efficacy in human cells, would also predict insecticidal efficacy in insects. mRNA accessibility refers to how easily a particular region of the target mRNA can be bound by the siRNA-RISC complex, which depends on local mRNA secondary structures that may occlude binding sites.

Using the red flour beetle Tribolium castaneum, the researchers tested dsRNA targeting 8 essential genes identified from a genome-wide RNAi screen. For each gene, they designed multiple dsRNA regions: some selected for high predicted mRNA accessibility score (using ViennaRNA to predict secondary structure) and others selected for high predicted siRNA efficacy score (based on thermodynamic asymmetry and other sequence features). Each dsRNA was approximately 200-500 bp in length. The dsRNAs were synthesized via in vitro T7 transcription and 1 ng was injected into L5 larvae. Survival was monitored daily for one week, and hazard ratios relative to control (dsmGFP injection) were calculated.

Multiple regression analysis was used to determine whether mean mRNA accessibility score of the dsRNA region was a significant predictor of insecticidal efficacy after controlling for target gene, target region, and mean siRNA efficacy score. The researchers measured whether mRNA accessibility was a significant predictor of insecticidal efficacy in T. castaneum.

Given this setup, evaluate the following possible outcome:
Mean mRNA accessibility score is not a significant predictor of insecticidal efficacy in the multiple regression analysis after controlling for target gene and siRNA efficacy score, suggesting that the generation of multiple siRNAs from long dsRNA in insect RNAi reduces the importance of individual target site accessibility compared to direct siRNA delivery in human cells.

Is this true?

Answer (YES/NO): YES